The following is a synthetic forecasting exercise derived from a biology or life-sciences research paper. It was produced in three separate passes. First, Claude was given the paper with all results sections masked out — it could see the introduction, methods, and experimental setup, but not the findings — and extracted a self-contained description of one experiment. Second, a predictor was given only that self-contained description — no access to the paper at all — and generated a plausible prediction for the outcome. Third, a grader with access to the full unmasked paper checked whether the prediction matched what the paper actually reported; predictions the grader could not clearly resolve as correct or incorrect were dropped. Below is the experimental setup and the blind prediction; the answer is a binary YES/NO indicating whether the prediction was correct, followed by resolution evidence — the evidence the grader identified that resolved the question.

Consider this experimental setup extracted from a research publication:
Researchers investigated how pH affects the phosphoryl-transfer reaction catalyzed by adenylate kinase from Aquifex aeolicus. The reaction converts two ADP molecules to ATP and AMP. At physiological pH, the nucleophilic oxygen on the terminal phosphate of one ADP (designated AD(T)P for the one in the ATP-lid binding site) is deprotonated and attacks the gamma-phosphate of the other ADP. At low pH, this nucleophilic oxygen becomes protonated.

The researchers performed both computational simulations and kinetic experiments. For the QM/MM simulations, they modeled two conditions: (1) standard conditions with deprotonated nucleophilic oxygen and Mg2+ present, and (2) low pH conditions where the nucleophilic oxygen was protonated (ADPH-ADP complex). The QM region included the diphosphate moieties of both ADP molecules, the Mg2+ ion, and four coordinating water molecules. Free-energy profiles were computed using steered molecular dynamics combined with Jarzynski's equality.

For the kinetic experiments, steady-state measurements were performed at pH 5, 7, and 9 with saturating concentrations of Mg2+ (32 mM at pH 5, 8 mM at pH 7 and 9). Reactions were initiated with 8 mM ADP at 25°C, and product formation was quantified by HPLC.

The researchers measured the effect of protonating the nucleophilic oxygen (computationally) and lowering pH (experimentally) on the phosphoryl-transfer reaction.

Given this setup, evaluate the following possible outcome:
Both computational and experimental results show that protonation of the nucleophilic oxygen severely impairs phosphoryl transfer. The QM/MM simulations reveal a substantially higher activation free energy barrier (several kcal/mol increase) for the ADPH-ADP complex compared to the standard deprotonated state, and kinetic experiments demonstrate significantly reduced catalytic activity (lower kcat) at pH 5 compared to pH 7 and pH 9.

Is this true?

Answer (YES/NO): YES